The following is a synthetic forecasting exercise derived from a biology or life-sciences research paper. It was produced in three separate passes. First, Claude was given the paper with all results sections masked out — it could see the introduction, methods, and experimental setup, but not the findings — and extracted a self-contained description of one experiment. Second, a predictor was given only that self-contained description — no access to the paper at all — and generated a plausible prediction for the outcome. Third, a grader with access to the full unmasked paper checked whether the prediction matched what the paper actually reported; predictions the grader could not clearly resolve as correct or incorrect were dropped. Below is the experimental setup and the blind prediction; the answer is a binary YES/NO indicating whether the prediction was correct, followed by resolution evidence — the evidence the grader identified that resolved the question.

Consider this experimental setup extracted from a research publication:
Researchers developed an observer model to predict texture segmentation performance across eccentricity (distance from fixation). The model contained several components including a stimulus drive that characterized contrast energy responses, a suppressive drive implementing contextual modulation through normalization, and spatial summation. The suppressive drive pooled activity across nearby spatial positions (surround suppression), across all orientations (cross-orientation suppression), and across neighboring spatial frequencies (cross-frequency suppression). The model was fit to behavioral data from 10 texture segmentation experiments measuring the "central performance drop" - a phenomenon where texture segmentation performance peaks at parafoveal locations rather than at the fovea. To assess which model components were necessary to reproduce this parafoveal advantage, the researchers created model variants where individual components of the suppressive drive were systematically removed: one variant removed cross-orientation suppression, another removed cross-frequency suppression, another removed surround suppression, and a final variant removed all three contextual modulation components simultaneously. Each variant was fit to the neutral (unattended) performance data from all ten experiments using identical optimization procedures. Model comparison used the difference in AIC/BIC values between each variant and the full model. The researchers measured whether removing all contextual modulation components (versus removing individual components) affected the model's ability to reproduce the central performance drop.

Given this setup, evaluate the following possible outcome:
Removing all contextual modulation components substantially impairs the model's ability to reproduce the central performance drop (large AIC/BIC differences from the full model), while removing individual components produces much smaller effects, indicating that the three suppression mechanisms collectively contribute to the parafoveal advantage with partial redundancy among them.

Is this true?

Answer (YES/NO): YES